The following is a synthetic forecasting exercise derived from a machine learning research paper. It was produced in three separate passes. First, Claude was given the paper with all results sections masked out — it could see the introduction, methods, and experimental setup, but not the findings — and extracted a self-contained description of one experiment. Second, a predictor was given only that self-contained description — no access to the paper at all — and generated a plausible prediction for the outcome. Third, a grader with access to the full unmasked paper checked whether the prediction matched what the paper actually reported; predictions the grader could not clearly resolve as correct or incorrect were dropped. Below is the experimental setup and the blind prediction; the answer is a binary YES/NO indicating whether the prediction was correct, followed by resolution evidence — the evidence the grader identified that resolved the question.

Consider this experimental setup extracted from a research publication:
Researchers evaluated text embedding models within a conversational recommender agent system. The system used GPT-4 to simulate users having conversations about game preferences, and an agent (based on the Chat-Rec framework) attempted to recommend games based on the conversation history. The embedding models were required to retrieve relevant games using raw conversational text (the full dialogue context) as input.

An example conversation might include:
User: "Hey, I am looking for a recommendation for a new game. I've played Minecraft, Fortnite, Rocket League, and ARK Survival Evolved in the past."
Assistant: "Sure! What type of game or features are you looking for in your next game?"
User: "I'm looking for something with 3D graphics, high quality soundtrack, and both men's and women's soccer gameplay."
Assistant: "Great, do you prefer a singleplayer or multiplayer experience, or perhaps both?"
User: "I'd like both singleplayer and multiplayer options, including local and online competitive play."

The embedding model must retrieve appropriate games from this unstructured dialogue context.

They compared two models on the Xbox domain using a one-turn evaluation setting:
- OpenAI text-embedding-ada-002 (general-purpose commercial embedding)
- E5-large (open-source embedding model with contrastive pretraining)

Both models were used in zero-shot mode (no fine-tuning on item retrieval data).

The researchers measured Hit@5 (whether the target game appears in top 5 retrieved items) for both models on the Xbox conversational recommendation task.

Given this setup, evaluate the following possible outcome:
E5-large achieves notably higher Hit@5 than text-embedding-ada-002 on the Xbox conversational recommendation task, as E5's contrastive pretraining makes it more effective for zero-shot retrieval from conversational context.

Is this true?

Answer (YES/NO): NO